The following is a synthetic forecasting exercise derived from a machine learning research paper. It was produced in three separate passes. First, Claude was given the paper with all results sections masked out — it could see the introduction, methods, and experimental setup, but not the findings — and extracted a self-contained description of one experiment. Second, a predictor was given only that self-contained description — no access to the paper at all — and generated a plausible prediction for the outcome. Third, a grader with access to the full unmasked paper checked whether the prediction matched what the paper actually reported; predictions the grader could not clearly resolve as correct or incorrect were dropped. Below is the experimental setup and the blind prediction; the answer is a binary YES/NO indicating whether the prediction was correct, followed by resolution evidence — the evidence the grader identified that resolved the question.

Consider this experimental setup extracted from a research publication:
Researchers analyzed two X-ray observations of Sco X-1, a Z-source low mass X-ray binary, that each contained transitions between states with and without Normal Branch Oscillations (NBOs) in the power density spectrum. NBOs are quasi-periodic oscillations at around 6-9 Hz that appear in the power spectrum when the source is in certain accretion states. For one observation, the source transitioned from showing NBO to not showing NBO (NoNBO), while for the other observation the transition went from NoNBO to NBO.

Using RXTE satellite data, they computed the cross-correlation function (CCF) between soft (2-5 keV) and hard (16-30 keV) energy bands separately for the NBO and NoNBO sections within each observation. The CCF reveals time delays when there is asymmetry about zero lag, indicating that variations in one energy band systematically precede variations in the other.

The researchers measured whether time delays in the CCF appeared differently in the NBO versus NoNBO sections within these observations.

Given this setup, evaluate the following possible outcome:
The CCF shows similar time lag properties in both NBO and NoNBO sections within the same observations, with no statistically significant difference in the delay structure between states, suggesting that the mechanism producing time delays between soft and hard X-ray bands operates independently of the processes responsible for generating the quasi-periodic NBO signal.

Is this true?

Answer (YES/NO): NO